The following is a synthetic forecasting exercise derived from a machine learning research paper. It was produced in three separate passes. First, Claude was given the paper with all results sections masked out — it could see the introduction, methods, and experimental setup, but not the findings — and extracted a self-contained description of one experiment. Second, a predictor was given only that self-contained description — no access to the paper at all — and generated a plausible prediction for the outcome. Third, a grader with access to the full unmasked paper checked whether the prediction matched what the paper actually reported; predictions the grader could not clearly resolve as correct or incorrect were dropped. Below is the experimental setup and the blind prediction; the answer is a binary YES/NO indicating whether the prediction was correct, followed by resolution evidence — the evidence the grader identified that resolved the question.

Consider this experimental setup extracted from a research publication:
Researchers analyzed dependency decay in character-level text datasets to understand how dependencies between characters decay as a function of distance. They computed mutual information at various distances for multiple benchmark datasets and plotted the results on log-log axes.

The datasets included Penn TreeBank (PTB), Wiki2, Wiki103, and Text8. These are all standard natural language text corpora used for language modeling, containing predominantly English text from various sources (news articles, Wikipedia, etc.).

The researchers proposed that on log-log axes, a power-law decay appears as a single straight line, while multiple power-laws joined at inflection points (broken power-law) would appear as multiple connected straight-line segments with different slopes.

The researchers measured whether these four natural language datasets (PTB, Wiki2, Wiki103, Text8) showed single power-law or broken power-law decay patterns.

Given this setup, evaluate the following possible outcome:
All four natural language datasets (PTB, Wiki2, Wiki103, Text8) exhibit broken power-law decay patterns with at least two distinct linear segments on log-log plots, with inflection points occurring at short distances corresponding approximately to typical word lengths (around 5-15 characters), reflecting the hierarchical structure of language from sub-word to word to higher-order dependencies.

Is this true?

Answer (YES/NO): NO